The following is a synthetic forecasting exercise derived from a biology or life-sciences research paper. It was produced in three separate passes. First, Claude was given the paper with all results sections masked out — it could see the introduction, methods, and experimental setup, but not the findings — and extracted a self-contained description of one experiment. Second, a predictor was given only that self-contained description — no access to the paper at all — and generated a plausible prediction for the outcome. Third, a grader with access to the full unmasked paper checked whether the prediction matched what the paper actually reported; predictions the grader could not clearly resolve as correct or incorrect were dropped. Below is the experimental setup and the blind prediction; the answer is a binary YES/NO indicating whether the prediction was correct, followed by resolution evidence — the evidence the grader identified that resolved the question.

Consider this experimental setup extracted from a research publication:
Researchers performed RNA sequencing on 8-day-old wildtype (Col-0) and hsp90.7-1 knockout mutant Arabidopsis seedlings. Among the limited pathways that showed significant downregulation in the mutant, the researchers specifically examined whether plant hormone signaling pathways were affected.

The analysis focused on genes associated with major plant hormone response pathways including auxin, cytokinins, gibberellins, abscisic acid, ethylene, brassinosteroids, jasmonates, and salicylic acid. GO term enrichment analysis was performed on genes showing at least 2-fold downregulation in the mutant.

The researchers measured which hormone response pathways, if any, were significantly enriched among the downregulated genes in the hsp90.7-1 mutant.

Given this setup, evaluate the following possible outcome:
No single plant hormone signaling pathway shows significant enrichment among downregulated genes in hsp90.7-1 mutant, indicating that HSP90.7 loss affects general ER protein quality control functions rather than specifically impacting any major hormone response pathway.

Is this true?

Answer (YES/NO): NO